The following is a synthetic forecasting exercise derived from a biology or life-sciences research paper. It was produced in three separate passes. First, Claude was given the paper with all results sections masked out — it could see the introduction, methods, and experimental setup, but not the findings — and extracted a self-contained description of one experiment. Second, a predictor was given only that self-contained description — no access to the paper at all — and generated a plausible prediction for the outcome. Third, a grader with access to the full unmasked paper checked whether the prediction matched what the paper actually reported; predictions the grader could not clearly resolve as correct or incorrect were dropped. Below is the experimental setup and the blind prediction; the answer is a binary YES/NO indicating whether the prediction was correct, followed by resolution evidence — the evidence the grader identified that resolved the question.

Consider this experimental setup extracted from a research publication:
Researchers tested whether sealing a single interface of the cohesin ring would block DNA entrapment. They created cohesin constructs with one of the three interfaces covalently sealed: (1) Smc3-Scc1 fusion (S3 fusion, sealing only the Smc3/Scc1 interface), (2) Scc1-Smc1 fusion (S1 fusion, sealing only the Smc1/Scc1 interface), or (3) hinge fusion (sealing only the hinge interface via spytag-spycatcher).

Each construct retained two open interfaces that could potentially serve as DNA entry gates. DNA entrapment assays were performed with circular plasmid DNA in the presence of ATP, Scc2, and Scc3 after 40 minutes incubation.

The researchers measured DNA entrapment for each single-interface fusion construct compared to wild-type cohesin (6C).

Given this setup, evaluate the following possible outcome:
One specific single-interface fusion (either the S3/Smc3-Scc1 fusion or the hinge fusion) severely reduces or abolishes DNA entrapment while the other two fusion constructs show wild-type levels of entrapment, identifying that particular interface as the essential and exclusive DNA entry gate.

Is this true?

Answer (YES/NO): NO